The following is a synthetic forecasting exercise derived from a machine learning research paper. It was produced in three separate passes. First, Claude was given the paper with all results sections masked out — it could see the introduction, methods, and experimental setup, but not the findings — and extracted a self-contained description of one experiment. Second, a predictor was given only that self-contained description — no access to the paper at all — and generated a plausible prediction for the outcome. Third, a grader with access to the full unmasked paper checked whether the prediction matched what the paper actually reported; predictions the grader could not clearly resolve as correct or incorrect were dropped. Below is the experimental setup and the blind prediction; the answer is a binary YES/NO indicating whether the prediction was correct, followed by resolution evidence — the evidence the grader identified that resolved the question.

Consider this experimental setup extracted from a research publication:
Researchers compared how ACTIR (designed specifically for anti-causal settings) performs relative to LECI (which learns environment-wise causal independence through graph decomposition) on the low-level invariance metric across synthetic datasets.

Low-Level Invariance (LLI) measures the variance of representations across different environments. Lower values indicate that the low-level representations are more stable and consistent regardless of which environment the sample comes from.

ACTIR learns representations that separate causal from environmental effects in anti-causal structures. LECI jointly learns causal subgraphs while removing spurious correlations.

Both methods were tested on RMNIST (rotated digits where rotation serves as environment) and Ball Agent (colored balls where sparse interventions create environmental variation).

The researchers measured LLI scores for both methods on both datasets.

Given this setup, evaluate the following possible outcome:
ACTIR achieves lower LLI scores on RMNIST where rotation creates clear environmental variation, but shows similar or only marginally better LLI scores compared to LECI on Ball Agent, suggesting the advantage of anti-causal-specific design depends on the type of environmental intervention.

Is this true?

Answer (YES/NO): NO